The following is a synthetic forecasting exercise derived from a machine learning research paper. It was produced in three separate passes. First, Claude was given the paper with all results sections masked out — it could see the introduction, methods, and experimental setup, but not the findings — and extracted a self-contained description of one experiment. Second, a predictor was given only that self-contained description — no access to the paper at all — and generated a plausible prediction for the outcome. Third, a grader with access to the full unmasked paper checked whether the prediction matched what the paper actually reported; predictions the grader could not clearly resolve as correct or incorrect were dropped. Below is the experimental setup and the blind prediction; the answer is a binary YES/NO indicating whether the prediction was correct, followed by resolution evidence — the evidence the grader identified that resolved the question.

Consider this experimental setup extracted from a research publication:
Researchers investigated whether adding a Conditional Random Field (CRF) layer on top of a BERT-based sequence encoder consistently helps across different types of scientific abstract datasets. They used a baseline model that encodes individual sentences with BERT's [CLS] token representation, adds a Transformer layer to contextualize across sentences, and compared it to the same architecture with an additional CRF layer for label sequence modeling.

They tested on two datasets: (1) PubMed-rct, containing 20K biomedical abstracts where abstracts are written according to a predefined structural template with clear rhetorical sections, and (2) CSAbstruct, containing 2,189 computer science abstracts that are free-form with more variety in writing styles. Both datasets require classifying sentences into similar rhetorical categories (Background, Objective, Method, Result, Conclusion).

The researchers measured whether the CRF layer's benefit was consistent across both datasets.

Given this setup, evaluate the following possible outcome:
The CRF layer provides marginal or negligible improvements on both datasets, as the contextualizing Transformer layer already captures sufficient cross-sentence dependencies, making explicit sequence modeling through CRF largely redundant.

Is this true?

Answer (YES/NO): NO